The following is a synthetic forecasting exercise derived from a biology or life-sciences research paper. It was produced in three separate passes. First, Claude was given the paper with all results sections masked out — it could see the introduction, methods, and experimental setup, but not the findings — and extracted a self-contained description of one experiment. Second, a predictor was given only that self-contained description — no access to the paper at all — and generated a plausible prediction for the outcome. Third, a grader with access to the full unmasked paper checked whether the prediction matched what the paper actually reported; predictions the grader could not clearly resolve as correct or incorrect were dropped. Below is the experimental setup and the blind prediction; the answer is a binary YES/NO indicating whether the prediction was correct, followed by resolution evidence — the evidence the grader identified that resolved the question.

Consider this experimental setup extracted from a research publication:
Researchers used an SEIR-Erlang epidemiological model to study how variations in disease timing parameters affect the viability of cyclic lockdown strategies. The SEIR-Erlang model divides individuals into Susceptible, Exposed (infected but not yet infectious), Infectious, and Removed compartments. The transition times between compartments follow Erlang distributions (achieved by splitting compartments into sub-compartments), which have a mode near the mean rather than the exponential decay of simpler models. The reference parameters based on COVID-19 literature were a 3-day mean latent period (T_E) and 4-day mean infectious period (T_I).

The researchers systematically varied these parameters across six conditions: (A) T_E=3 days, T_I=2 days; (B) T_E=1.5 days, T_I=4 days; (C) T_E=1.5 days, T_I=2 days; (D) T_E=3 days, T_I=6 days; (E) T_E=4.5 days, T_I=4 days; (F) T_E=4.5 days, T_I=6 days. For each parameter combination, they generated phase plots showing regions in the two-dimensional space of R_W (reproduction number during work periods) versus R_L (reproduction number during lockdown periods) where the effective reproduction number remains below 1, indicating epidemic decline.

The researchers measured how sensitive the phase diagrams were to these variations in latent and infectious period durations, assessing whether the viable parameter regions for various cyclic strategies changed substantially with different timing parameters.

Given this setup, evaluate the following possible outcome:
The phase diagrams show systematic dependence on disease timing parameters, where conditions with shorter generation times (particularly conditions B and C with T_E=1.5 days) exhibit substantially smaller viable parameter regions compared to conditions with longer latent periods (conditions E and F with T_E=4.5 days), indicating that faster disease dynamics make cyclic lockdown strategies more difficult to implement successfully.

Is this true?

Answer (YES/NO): NO